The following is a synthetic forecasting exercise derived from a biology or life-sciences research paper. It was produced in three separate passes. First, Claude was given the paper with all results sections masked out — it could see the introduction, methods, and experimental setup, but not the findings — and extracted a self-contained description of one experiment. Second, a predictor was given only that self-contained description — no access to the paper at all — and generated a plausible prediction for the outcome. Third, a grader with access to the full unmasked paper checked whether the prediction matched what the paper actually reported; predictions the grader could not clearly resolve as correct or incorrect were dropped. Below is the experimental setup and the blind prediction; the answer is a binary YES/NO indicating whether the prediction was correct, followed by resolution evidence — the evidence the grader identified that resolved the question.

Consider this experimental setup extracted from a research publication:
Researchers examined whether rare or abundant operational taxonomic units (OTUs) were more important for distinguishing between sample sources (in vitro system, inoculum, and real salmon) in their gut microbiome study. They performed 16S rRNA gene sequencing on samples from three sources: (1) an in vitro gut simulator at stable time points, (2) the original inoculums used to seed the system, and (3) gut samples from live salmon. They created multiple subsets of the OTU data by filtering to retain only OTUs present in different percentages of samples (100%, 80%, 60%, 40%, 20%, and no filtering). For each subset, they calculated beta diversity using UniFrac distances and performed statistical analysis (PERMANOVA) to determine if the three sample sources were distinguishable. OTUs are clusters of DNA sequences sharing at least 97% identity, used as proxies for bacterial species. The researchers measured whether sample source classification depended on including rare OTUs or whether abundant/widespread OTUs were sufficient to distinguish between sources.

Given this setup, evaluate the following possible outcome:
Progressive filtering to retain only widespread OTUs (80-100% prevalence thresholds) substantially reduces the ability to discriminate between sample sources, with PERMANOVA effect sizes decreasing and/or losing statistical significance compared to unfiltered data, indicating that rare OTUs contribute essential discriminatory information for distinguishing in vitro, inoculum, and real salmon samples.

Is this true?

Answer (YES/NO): NO